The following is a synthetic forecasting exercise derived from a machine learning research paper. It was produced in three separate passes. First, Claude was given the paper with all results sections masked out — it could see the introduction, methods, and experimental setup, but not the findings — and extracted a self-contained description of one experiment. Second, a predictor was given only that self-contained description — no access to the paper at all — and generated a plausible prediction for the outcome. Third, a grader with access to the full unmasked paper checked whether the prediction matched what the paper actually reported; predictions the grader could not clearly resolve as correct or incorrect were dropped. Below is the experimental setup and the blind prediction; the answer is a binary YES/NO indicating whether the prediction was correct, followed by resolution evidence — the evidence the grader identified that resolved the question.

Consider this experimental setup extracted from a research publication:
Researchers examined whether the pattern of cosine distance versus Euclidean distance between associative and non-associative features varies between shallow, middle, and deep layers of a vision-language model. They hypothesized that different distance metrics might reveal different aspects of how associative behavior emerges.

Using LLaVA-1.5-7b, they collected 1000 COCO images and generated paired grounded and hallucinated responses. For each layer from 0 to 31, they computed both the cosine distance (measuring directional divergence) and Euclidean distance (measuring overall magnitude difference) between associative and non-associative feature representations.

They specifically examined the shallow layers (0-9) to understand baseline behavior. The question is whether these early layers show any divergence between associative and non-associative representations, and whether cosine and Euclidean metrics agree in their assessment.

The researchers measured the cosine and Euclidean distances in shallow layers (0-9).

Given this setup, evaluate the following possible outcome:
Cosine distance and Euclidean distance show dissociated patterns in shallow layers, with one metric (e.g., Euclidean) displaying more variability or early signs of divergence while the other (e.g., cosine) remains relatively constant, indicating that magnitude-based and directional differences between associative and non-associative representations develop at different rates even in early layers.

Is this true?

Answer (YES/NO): NO